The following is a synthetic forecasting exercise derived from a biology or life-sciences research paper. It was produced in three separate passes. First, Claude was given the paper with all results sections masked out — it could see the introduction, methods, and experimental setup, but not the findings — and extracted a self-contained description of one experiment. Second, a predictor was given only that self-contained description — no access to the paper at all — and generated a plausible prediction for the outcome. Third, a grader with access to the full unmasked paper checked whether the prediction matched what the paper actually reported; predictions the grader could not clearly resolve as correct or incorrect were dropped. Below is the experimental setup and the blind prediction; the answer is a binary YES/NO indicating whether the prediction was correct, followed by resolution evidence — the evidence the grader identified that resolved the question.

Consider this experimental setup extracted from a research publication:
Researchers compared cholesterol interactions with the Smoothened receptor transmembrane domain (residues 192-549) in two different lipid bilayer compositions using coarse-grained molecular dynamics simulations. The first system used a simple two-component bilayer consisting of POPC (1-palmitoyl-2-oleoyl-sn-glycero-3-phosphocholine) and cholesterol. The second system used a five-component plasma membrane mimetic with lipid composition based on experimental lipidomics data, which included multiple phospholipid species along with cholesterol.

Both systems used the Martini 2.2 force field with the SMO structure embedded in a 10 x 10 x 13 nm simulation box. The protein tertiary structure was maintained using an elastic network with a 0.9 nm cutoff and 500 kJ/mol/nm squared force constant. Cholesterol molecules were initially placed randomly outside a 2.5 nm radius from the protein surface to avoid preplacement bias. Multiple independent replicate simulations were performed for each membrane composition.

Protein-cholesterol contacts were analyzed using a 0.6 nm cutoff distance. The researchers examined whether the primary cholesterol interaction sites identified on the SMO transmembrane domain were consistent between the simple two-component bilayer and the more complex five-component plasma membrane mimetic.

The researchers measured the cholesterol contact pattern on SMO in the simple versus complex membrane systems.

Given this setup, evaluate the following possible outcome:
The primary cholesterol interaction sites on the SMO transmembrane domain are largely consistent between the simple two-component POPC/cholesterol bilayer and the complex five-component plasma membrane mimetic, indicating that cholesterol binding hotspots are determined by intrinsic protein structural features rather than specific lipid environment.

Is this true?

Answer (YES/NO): YES